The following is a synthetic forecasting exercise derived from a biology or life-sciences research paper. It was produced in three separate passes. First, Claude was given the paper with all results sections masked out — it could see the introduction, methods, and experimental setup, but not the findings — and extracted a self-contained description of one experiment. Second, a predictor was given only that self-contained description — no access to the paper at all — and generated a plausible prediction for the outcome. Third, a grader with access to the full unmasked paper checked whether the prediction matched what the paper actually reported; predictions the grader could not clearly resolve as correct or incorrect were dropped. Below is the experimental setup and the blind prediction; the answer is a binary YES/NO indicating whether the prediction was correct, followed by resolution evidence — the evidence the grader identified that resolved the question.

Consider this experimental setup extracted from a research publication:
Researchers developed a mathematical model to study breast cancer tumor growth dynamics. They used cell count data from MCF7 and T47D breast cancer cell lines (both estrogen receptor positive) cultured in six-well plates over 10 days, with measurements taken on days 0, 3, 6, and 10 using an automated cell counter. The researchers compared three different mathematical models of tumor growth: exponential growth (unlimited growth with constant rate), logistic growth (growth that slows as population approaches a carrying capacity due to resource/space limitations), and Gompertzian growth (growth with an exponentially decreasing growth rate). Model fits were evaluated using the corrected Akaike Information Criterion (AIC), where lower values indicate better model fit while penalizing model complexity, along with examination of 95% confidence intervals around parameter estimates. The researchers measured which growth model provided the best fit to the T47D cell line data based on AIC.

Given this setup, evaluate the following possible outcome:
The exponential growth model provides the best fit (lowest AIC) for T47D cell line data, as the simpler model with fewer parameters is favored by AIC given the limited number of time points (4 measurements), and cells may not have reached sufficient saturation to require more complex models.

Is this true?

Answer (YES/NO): NO